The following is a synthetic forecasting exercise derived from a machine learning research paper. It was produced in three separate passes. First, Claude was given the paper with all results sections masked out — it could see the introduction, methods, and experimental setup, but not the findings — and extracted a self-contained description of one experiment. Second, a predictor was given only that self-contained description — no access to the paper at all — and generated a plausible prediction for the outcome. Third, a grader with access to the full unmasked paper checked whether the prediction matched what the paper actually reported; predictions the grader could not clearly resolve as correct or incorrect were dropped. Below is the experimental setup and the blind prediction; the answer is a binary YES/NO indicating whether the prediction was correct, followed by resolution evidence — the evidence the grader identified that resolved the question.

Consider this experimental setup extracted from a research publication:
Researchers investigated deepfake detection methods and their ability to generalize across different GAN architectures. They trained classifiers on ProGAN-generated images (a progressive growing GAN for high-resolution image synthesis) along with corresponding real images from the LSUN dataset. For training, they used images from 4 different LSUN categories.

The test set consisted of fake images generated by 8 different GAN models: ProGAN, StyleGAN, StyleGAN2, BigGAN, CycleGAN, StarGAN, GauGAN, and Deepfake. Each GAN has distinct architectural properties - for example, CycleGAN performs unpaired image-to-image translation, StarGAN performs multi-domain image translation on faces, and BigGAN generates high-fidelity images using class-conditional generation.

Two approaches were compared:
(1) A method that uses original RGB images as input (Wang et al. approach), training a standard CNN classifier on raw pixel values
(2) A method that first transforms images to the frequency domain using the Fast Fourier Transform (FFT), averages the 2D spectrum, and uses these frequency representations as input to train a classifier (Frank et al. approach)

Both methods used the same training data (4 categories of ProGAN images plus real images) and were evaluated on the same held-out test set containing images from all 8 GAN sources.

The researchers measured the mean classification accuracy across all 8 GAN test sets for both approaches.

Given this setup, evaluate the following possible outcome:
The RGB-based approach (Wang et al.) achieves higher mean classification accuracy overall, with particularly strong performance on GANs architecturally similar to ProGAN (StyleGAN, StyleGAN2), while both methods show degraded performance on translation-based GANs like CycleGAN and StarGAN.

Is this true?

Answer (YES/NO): NO